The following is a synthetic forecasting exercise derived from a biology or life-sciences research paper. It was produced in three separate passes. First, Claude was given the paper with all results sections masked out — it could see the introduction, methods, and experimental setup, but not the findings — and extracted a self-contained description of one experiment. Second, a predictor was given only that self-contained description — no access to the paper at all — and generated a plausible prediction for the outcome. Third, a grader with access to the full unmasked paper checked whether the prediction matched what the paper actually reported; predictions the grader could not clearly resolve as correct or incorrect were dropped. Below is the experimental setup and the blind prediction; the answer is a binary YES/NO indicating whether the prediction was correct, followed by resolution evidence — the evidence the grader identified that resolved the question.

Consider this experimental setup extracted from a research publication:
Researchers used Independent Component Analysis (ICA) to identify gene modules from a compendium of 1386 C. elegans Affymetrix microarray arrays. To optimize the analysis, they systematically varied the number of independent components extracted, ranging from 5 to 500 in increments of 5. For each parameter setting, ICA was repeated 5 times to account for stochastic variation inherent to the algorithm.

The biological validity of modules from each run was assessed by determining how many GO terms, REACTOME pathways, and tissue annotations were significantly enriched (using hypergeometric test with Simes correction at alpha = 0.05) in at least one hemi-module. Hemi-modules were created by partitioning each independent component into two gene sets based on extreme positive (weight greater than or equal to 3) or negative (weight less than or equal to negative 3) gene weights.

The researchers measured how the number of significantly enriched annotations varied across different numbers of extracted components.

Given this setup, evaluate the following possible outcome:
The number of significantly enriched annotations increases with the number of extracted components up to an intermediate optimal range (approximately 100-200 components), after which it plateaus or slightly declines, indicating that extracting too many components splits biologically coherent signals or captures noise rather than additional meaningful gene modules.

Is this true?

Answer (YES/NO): NO